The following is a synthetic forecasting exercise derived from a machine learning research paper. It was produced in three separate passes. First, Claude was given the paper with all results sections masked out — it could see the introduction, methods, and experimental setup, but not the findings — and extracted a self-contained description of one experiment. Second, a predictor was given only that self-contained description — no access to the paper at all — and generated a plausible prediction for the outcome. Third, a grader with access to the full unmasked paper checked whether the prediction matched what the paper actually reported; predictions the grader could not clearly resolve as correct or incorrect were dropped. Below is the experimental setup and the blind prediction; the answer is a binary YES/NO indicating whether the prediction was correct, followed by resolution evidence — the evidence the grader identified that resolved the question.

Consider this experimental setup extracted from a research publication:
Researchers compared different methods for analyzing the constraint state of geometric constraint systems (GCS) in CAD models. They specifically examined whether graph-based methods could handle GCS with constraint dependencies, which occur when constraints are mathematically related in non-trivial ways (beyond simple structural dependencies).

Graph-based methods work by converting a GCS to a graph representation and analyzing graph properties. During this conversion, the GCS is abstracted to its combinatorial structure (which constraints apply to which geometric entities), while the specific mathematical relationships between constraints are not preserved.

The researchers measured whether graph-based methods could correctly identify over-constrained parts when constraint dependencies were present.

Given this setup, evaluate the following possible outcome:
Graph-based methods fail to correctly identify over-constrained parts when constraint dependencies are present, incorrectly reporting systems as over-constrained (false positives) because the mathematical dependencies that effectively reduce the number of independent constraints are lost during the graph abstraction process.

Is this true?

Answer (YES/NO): NO